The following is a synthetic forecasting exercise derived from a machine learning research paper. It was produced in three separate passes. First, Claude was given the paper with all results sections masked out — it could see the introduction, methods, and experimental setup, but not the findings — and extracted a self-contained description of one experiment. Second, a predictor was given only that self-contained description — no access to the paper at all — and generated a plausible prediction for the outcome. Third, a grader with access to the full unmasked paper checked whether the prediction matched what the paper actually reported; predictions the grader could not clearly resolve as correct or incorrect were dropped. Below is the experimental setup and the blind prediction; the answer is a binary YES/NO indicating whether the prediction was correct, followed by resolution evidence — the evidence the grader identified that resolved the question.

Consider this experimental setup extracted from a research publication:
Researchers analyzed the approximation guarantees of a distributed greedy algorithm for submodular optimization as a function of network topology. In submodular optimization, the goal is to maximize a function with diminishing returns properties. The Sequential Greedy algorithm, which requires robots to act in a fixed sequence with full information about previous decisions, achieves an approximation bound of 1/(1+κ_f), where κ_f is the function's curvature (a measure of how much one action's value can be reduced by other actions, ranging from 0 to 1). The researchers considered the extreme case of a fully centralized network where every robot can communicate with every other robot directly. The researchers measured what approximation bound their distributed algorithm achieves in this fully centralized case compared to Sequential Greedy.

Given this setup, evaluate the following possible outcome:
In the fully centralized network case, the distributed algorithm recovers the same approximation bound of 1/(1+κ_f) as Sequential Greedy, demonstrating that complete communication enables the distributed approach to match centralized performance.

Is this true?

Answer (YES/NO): YES